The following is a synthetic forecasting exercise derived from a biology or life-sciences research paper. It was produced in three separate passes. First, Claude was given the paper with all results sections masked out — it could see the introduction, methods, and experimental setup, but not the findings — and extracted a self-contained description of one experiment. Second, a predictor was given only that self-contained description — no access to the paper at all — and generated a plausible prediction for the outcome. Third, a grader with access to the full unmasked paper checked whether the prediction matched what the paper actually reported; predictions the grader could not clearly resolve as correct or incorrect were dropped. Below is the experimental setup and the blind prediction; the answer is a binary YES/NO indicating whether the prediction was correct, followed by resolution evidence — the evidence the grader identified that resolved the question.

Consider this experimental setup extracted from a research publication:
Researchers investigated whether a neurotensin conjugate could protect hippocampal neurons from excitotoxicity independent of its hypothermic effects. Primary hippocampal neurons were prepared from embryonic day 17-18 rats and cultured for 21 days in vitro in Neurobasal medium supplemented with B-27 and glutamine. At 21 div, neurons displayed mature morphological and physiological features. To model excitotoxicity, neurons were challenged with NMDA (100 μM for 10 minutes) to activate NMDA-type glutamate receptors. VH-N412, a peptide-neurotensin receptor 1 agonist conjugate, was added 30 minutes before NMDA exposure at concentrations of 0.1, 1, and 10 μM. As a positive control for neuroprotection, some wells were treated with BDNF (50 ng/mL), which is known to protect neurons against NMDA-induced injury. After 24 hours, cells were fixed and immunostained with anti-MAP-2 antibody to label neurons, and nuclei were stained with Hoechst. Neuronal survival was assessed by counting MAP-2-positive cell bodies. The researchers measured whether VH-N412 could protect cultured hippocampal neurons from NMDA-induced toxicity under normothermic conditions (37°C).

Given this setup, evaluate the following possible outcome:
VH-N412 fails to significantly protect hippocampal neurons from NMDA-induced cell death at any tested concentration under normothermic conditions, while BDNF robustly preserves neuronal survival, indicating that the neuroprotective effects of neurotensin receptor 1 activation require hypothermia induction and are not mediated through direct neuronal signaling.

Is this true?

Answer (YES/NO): NO